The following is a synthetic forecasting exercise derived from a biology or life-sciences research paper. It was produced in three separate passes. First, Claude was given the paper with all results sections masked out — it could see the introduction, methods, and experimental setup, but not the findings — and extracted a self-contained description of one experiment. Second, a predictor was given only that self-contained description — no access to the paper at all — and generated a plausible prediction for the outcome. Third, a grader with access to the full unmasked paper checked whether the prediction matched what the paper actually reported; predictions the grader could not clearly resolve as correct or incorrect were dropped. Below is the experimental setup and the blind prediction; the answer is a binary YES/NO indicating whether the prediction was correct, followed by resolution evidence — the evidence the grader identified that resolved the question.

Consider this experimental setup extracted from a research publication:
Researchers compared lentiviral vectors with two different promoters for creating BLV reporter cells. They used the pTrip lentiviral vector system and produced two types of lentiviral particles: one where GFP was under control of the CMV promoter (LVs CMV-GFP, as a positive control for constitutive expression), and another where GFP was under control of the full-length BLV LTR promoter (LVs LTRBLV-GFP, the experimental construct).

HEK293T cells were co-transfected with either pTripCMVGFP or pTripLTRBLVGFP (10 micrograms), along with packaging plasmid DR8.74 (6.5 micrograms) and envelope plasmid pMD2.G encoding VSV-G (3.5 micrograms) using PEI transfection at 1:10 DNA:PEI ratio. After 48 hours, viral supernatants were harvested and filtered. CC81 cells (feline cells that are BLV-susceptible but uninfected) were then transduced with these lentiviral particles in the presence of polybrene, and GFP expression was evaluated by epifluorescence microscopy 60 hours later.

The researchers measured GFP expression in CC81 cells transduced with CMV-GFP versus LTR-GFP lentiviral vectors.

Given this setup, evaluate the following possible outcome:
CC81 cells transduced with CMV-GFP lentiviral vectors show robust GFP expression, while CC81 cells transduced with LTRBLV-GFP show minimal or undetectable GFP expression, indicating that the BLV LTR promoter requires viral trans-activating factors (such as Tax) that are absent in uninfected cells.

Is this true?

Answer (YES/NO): YES